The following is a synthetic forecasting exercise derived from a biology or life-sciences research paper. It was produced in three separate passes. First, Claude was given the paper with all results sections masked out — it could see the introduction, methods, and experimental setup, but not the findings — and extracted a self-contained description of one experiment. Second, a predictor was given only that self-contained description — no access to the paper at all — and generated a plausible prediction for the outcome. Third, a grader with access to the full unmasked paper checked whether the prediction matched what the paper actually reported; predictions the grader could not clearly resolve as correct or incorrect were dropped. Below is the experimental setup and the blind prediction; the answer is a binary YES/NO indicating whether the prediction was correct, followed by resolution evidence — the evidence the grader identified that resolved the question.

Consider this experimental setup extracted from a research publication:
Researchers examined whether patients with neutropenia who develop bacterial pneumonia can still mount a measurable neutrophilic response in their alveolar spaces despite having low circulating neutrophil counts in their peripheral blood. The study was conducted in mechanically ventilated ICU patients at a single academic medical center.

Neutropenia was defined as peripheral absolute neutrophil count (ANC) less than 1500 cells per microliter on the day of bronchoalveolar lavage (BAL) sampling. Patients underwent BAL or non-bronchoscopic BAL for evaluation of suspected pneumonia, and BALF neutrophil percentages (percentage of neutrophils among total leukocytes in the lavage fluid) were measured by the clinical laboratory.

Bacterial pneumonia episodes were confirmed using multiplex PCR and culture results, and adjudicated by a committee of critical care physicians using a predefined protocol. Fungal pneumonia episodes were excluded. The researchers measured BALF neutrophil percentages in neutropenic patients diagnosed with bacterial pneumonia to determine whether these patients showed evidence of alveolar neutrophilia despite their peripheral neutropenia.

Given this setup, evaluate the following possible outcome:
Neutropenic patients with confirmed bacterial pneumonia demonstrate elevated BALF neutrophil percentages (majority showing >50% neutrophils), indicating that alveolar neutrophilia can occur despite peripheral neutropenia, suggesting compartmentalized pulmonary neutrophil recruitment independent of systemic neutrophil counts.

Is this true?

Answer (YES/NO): NO